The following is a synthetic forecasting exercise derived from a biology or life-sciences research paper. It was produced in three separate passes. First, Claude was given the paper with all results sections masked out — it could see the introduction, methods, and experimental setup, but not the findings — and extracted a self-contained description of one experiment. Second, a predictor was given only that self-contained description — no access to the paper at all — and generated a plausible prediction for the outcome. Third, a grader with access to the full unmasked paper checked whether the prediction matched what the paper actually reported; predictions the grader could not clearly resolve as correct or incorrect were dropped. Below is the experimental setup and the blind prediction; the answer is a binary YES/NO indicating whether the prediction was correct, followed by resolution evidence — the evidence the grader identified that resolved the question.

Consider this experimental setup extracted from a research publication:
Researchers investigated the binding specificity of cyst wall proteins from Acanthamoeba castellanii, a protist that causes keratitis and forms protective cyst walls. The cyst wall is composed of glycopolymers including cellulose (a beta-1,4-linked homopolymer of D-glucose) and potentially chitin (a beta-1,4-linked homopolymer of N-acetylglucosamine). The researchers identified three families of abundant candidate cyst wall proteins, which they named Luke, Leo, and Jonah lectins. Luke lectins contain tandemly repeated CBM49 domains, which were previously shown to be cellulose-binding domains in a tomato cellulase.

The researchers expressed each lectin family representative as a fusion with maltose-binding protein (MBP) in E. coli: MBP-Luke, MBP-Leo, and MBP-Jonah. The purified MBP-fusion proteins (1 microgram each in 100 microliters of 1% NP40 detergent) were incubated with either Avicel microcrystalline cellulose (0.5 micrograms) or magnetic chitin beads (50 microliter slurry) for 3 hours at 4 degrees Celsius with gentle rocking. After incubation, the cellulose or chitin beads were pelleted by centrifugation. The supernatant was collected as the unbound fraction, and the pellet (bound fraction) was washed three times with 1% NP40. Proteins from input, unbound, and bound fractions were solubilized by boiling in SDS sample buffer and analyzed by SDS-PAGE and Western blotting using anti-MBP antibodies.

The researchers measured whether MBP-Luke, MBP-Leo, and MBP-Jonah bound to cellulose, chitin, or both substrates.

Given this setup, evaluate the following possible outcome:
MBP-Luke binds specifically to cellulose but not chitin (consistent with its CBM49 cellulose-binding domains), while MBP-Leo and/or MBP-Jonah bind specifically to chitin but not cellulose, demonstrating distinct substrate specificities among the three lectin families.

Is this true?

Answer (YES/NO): NO